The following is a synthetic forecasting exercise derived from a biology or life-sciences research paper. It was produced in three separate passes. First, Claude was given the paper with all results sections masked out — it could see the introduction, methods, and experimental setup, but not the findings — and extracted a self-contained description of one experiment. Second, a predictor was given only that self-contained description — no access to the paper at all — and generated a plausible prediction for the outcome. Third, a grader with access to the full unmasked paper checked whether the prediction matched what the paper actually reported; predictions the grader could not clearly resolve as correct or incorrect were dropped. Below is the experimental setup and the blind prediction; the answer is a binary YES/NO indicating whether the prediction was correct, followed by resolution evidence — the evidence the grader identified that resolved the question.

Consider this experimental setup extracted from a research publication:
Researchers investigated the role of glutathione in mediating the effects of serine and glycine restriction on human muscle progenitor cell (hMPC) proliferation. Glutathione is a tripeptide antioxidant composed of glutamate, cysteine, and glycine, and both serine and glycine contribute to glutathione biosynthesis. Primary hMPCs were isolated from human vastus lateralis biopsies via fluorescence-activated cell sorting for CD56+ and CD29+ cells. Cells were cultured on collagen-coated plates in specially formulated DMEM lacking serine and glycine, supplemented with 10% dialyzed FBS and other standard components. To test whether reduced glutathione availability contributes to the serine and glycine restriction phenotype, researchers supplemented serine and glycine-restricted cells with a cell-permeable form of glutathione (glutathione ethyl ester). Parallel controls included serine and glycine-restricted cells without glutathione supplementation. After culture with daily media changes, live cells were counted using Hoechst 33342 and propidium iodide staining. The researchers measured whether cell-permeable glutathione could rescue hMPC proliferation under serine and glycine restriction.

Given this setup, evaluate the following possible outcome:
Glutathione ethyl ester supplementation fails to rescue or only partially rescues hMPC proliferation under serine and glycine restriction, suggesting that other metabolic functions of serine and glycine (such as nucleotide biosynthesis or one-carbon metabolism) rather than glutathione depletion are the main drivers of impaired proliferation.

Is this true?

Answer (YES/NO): NO